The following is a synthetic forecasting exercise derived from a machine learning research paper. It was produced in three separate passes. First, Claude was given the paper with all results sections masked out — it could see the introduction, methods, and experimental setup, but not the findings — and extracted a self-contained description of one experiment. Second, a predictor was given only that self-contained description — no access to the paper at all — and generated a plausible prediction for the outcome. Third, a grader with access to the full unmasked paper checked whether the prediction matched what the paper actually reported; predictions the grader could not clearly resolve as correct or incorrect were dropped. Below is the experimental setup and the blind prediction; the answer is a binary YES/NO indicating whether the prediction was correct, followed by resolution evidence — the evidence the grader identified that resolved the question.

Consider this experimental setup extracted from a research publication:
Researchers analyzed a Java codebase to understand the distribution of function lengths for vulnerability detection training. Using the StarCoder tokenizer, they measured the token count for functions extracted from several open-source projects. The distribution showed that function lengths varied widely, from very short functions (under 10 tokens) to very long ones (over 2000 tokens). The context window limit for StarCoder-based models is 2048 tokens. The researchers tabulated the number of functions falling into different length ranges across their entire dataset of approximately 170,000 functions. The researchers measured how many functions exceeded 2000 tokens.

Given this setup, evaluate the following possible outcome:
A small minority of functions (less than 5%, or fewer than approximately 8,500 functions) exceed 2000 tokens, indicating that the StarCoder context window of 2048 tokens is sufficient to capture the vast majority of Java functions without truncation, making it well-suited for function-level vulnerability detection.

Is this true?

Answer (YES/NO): YES